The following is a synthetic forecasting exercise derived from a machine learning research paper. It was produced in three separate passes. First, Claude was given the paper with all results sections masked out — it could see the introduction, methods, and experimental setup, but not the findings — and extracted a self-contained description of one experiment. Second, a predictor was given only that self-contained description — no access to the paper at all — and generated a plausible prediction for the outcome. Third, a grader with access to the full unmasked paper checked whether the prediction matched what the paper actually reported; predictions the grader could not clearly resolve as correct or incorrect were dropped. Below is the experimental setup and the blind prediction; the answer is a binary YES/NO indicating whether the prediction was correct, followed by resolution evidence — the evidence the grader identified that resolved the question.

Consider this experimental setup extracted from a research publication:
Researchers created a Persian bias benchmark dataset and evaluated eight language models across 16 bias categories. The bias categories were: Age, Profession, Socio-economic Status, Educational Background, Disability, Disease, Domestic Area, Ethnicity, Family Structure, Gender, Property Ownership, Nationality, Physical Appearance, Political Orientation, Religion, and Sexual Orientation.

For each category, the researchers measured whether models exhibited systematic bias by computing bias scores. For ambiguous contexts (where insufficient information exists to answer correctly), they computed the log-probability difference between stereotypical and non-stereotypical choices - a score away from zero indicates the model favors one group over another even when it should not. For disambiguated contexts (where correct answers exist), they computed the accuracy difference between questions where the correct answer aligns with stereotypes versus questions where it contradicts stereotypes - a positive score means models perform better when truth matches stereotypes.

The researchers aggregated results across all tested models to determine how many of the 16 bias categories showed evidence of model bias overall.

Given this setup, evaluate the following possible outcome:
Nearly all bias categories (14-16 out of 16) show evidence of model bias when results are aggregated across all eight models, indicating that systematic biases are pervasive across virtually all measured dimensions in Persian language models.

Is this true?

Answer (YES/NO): NO